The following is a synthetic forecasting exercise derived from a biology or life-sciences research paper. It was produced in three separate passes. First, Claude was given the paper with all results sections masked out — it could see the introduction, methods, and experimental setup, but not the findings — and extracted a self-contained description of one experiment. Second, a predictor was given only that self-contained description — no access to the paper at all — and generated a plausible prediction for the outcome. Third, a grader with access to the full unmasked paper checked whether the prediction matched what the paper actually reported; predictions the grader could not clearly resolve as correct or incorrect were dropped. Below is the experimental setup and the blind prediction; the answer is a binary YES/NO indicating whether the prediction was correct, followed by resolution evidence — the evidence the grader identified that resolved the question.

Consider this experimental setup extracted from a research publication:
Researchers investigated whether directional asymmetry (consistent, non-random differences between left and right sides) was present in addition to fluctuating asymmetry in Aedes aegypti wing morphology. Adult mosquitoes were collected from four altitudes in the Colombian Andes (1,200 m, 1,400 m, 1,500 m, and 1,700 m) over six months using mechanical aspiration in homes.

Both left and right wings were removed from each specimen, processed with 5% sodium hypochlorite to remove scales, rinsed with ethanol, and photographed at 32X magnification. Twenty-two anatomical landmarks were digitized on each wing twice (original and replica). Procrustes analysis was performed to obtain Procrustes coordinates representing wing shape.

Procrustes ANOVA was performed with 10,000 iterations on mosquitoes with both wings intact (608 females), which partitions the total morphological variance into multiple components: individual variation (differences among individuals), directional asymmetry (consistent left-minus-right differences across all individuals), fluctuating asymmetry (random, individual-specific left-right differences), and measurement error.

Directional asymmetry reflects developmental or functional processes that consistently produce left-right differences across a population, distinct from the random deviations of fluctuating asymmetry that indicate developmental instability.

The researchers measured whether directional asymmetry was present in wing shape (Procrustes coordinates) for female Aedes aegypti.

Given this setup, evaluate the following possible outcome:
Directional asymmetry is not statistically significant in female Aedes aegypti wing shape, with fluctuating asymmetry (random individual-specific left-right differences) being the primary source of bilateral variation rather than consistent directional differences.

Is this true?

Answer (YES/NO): YES